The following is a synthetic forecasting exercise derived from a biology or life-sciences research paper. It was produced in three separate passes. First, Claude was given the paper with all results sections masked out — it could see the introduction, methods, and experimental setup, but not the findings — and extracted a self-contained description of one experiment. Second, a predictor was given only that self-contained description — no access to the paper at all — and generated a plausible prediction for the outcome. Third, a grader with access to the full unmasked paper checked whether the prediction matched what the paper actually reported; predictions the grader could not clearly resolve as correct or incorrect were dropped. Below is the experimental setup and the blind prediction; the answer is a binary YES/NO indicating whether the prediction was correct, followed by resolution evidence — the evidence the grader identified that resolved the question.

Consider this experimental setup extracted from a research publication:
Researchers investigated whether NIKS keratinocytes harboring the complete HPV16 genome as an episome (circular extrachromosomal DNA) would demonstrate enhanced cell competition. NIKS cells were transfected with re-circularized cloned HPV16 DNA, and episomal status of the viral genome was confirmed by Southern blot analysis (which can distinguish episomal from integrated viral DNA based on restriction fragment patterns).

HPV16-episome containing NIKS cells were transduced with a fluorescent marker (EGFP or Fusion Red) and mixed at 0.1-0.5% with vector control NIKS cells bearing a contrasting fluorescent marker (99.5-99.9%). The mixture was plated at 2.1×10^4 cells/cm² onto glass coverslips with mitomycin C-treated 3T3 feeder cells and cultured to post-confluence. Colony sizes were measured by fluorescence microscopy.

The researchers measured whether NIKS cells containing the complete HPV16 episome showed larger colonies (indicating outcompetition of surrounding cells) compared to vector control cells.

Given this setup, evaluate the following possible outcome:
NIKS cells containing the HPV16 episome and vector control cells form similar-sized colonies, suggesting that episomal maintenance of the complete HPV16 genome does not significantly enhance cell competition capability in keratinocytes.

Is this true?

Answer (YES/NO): NO